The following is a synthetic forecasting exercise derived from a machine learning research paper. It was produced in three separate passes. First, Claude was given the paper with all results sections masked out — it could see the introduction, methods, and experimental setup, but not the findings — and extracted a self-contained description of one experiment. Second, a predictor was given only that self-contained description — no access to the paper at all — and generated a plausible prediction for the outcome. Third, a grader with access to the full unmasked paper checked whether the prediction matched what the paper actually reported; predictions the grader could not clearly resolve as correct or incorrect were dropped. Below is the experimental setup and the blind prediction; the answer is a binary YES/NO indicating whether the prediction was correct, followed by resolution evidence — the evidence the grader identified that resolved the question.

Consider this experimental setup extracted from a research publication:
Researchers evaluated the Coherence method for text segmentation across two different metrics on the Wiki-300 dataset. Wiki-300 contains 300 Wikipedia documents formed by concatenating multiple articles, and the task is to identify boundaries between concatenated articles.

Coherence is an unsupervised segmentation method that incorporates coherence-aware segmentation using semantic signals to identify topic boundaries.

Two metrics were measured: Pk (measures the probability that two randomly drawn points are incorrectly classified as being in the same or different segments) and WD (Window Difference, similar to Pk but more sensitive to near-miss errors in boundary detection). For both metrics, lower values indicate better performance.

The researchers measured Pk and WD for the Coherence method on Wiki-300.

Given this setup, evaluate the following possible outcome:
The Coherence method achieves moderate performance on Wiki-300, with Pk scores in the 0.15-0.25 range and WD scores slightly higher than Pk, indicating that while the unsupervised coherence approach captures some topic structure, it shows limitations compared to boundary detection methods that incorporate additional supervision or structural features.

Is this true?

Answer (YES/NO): NO